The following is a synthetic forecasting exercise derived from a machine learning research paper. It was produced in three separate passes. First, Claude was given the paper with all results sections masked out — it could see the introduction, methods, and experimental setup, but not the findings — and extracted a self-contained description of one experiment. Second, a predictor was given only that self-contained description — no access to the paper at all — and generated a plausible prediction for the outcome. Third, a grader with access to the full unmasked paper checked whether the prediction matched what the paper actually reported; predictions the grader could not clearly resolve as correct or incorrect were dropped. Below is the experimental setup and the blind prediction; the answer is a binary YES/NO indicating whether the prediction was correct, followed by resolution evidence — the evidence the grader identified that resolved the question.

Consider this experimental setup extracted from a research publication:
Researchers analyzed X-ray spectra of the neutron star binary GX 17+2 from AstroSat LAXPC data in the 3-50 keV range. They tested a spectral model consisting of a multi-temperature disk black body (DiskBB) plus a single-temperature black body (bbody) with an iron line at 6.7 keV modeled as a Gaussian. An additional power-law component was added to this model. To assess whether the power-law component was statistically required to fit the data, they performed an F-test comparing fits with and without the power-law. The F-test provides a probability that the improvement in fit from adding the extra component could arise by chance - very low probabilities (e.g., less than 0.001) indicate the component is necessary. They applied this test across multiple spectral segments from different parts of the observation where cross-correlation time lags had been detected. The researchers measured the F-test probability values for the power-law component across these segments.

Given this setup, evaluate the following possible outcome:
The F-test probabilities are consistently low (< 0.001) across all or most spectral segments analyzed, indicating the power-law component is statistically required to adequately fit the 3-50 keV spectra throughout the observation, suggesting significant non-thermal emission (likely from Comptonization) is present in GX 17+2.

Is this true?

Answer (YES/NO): YES